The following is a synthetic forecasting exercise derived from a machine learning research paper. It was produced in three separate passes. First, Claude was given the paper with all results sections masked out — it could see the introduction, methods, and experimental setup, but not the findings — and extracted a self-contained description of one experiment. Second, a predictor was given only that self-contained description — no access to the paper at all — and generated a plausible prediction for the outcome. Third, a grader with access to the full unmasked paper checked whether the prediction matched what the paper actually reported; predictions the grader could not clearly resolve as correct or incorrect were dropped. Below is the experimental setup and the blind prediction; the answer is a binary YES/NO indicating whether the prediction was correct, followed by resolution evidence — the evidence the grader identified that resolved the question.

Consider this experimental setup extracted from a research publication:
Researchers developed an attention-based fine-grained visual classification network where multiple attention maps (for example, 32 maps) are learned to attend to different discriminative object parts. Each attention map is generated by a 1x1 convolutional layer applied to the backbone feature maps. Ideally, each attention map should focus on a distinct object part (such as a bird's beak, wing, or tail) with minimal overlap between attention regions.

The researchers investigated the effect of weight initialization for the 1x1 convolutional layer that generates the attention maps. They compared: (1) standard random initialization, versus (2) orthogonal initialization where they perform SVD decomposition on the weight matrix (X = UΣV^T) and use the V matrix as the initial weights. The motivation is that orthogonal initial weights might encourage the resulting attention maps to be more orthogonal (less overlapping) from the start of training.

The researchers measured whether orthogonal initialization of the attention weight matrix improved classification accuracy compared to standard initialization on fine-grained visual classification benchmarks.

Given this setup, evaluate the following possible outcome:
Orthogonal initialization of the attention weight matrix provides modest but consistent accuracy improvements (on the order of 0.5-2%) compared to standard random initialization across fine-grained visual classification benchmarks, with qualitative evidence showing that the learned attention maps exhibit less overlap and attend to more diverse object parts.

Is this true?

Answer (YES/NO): NO